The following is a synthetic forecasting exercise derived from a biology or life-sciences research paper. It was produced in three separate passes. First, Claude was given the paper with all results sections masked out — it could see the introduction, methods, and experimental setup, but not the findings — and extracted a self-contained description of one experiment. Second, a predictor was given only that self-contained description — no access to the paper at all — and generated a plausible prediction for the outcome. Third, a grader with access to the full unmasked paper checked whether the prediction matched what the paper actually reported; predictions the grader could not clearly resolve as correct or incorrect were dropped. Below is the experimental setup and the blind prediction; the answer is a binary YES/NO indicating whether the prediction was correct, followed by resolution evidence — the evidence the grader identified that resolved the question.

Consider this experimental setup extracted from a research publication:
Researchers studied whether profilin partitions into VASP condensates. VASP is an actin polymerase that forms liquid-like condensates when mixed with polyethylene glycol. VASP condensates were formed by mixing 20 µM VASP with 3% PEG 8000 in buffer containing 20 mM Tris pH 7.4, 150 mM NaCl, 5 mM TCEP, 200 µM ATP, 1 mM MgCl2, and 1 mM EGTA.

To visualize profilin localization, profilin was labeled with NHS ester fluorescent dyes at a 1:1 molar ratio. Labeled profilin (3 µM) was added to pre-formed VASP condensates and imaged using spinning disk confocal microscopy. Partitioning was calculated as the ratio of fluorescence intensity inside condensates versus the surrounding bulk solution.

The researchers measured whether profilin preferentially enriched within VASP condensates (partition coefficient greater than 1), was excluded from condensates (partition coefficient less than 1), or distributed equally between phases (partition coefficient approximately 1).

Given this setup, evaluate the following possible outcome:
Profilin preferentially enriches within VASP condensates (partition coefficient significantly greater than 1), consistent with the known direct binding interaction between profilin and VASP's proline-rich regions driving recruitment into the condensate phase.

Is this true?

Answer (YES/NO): YES